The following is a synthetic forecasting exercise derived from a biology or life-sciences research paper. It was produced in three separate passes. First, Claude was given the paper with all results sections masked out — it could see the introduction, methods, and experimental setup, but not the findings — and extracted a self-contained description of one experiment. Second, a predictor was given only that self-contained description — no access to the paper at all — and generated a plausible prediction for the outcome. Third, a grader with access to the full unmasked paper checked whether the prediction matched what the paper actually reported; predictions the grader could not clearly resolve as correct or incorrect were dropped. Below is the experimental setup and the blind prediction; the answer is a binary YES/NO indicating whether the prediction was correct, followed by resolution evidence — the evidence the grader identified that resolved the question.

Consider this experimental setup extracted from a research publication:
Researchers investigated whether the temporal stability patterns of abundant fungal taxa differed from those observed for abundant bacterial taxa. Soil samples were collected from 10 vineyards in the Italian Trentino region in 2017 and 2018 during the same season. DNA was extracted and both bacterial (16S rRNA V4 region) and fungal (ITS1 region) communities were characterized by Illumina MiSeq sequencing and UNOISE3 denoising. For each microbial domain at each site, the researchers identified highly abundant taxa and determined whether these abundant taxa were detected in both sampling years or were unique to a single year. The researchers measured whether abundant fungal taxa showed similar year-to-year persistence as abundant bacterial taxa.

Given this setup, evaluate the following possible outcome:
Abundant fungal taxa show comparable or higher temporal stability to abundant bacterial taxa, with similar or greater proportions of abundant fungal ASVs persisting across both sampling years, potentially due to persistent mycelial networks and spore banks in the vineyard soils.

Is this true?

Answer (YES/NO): NO